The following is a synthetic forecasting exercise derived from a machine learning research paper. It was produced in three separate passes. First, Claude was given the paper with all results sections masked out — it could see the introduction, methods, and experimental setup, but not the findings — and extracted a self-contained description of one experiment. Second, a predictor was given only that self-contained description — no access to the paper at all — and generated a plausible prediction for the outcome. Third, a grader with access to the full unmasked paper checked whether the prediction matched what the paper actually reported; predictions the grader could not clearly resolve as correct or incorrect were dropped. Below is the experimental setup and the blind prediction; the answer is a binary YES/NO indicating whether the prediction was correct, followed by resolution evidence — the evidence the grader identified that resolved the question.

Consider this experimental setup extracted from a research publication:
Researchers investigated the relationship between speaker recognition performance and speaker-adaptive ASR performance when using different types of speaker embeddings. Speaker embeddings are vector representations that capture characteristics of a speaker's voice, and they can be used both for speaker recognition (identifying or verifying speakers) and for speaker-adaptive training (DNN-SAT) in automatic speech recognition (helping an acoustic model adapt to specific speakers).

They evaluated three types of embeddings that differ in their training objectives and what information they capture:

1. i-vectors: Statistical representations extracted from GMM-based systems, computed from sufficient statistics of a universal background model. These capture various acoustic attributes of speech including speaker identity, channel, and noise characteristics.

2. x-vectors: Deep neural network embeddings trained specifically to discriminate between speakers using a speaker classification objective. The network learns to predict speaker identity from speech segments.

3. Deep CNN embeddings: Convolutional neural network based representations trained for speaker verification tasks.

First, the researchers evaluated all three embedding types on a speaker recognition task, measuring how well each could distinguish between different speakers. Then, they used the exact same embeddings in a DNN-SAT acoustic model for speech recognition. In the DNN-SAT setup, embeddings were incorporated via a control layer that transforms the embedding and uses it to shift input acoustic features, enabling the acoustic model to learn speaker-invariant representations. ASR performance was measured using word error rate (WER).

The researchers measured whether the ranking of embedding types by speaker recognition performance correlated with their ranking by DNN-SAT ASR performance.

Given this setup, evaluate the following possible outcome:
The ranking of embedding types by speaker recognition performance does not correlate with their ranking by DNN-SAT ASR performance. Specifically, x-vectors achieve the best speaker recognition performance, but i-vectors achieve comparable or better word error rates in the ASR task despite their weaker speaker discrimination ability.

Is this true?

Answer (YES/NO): NO